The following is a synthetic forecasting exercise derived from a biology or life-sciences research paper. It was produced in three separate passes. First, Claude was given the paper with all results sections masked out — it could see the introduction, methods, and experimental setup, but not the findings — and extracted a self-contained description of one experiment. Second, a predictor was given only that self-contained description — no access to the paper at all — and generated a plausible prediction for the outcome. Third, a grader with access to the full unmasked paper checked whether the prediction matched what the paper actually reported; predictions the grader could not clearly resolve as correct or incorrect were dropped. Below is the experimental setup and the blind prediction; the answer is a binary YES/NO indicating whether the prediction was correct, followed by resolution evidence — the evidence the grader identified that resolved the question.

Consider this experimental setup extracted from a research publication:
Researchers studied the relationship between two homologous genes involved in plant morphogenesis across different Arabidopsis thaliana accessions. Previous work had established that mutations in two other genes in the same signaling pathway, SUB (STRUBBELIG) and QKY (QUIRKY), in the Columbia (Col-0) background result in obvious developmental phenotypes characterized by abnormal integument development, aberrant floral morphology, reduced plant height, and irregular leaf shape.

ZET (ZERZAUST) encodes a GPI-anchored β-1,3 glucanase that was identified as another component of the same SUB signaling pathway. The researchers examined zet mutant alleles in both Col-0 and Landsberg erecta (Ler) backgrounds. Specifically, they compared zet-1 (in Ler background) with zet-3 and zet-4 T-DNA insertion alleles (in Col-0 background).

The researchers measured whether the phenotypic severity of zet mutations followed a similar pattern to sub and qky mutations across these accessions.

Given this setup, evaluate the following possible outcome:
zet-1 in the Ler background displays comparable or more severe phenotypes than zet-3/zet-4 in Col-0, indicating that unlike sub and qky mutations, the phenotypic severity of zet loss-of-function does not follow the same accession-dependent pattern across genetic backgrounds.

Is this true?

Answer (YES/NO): YES